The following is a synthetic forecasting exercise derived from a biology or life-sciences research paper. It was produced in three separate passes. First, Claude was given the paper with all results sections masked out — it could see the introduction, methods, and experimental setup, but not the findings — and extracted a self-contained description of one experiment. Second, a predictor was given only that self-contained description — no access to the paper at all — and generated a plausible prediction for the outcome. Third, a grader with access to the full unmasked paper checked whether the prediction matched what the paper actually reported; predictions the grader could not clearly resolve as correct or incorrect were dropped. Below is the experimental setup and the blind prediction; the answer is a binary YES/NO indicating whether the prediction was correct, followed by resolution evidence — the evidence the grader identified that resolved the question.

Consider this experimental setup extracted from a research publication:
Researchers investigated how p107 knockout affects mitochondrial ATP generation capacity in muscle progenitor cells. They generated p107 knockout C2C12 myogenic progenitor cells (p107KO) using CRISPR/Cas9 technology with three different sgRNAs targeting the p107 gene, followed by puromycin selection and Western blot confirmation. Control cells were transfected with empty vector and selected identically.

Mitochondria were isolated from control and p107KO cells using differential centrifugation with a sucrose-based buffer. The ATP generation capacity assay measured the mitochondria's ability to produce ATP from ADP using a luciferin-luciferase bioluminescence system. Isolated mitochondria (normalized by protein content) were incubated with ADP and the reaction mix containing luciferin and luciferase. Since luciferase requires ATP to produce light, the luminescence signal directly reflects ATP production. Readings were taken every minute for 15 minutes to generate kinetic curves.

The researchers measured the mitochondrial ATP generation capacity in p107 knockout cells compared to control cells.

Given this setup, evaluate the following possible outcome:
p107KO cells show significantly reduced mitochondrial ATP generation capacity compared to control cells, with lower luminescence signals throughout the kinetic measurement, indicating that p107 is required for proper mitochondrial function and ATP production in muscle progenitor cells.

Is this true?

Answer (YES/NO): NO